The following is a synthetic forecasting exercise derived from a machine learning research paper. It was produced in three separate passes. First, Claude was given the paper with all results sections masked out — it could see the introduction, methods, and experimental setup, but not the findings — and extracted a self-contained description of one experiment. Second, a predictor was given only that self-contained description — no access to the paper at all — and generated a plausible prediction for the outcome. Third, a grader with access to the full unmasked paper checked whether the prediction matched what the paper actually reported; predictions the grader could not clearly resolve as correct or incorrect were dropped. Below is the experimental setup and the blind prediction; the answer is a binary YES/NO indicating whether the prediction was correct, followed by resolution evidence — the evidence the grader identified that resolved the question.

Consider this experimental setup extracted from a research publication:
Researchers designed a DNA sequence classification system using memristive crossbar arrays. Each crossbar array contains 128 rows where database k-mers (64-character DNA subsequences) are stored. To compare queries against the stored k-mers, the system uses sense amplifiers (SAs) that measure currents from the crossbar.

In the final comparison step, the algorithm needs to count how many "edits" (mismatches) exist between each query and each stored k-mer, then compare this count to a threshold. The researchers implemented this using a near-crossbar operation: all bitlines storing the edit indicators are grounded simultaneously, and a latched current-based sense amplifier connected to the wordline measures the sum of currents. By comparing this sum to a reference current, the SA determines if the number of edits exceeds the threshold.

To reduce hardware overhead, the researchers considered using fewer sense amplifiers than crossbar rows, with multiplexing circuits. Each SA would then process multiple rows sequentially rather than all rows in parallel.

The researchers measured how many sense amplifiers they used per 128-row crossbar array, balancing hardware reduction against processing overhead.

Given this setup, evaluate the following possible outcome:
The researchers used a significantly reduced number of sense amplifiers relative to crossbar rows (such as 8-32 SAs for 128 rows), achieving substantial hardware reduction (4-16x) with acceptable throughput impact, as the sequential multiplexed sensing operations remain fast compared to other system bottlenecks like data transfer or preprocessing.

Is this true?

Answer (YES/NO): YES